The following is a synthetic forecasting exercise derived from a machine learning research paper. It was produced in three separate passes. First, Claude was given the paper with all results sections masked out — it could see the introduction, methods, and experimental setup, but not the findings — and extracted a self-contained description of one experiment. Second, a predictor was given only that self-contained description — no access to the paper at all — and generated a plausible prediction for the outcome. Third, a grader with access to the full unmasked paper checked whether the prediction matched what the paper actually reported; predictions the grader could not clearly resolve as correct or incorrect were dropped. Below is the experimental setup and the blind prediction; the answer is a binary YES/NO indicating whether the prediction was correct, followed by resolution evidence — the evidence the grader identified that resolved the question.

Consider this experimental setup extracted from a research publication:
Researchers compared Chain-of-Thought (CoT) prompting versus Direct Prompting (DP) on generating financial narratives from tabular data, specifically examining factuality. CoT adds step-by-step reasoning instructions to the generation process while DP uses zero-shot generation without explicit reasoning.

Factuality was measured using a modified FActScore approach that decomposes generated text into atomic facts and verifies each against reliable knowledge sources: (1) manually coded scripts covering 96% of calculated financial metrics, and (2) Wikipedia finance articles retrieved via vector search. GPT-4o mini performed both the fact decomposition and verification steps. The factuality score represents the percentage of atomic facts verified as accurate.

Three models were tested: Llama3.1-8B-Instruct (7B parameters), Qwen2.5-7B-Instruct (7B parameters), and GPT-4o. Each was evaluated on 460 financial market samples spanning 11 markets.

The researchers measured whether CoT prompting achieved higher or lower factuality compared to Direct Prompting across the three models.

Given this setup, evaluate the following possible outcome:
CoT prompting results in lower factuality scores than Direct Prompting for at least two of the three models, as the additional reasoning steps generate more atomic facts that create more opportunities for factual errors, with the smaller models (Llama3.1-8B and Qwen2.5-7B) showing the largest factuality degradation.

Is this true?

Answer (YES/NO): NO